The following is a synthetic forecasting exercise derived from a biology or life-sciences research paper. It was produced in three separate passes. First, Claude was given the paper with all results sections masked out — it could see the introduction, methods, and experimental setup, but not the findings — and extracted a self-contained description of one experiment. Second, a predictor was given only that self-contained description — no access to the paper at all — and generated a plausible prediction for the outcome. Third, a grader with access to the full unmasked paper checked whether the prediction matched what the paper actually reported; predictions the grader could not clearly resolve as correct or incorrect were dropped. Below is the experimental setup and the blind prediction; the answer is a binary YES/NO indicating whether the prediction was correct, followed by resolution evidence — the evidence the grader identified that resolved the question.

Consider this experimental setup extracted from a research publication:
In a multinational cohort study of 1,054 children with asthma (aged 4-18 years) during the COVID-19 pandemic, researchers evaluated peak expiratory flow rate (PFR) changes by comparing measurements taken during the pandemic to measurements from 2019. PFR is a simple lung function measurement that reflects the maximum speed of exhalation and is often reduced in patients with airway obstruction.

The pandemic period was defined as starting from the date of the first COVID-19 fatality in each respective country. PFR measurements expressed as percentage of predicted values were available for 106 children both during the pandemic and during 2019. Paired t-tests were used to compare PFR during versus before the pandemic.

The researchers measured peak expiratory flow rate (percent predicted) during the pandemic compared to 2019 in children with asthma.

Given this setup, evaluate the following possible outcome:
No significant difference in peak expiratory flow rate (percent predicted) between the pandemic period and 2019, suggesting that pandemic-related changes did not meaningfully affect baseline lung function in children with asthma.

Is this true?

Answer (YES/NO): NO